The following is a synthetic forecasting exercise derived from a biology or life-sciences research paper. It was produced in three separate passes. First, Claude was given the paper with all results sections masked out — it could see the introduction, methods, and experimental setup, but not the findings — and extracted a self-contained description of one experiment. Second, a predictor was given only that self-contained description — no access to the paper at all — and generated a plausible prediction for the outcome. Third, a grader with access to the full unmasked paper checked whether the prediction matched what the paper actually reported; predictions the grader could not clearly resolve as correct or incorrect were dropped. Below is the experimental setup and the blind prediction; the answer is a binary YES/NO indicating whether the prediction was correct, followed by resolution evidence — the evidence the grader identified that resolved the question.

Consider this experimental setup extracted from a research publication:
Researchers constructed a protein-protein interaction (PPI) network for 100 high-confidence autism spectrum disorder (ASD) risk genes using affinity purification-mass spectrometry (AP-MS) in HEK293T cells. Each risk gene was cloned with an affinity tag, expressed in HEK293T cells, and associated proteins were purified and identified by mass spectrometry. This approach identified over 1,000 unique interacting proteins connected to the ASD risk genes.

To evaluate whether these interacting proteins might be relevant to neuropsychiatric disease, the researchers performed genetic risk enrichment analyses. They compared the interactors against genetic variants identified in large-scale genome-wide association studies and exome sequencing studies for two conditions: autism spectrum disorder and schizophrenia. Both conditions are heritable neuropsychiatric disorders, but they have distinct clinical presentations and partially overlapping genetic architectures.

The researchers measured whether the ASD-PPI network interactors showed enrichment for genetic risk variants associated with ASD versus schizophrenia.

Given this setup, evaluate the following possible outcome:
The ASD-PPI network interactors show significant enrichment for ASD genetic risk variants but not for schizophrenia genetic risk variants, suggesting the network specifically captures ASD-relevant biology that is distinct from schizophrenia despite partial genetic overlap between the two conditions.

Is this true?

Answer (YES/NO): YES